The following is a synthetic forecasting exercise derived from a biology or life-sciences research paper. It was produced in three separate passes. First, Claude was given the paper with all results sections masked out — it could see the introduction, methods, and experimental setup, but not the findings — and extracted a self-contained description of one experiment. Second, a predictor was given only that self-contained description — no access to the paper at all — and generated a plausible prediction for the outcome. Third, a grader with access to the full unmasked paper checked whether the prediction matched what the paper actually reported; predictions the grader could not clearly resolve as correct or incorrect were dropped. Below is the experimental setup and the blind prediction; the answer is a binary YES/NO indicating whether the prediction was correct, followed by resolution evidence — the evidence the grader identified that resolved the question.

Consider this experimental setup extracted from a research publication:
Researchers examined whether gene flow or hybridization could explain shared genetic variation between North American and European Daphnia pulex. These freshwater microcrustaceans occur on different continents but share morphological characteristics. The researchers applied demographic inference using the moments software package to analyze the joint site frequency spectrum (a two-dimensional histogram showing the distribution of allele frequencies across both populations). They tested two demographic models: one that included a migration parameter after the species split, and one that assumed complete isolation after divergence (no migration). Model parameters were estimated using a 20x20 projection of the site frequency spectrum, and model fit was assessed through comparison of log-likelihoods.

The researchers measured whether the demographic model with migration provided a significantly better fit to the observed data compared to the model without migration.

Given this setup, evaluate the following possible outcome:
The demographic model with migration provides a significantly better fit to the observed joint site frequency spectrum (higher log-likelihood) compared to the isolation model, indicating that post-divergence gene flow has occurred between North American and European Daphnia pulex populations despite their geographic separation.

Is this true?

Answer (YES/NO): NO